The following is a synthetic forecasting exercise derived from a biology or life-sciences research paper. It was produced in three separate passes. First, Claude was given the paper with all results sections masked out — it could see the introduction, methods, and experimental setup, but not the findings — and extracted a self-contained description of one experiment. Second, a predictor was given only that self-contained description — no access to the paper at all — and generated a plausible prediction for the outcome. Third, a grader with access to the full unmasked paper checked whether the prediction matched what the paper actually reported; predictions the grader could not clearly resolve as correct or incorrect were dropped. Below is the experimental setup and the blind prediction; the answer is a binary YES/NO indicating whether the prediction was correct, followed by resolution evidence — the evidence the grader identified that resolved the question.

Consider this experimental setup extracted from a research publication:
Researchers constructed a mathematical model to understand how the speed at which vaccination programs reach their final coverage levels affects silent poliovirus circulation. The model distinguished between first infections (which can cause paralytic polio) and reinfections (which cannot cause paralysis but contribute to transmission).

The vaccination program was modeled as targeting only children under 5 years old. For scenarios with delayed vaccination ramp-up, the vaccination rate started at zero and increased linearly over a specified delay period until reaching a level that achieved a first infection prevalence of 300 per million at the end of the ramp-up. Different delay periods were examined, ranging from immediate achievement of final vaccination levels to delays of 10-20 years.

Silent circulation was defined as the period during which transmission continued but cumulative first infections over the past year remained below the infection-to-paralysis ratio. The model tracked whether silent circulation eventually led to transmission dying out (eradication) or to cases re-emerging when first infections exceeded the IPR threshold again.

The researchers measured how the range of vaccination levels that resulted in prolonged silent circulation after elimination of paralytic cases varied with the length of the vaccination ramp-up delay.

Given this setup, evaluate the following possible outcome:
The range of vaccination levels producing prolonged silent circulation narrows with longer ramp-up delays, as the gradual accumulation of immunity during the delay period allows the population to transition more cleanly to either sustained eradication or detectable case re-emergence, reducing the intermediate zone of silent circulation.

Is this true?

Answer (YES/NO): NO